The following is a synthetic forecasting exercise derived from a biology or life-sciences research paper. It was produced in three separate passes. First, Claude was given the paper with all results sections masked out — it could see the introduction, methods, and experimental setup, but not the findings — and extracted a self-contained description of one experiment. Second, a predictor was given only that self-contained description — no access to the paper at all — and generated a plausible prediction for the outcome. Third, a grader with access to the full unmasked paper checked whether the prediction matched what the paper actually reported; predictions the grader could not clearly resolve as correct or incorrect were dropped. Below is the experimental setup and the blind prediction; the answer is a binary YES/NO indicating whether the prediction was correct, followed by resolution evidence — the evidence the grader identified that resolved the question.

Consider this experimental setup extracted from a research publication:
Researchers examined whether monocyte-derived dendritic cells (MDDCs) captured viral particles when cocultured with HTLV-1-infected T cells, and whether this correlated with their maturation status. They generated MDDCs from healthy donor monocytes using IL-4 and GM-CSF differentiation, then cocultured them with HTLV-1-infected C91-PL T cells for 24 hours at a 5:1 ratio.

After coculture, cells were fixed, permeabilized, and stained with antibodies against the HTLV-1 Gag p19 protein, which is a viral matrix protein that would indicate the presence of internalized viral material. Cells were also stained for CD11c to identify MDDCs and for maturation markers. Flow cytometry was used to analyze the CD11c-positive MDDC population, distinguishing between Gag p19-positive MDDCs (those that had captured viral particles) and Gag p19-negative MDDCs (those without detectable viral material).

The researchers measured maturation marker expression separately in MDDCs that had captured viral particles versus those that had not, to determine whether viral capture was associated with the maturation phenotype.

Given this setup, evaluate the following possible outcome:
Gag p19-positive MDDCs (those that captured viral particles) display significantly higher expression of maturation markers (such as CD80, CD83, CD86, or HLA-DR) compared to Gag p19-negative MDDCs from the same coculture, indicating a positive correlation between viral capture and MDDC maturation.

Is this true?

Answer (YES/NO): NO